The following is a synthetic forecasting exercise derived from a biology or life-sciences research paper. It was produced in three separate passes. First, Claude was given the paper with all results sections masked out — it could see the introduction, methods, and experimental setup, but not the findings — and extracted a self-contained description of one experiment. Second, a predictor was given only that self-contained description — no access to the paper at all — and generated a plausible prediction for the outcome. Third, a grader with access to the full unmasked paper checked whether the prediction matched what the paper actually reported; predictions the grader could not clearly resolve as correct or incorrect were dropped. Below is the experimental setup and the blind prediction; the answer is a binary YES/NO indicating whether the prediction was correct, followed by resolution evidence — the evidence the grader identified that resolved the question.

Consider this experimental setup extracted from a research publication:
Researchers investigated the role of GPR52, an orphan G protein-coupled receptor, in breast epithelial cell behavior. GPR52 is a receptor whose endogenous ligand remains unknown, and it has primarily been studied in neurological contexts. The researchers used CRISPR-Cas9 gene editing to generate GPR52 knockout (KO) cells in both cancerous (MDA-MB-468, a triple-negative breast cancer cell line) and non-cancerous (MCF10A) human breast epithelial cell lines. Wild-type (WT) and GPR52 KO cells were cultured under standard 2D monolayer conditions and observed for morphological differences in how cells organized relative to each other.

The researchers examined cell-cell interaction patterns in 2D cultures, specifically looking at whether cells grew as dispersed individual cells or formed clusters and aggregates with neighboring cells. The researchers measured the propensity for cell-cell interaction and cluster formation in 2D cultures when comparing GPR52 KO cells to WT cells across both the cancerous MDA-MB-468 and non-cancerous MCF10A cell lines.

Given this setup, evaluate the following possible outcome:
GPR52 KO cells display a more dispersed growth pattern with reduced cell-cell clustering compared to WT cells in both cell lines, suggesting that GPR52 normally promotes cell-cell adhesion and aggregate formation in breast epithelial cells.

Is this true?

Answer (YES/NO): NO